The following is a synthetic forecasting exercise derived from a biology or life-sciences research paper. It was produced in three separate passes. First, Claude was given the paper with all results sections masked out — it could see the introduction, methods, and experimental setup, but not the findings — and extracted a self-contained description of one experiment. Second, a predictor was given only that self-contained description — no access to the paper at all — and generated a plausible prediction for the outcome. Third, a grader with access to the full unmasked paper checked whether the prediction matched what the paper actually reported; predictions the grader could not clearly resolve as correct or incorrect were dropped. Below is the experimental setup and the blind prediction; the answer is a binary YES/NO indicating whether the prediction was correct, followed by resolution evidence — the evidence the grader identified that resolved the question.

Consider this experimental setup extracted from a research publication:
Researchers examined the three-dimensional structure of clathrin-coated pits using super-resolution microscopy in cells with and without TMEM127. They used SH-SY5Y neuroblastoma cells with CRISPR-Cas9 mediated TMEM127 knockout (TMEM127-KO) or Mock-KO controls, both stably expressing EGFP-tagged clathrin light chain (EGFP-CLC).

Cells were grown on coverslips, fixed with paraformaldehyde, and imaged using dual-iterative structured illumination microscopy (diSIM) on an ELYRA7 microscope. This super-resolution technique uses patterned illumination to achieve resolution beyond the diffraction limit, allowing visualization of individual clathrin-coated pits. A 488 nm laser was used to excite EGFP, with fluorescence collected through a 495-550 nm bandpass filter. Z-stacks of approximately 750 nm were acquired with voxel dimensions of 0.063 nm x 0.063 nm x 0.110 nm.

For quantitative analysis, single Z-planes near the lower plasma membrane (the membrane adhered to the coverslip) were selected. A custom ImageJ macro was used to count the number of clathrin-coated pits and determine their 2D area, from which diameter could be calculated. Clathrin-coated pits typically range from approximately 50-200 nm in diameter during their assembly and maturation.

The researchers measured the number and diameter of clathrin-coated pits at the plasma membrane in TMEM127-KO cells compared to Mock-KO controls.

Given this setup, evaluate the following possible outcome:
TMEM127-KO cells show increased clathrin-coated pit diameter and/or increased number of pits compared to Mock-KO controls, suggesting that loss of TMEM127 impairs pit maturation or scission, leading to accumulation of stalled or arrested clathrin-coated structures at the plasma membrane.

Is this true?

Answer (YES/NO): NO